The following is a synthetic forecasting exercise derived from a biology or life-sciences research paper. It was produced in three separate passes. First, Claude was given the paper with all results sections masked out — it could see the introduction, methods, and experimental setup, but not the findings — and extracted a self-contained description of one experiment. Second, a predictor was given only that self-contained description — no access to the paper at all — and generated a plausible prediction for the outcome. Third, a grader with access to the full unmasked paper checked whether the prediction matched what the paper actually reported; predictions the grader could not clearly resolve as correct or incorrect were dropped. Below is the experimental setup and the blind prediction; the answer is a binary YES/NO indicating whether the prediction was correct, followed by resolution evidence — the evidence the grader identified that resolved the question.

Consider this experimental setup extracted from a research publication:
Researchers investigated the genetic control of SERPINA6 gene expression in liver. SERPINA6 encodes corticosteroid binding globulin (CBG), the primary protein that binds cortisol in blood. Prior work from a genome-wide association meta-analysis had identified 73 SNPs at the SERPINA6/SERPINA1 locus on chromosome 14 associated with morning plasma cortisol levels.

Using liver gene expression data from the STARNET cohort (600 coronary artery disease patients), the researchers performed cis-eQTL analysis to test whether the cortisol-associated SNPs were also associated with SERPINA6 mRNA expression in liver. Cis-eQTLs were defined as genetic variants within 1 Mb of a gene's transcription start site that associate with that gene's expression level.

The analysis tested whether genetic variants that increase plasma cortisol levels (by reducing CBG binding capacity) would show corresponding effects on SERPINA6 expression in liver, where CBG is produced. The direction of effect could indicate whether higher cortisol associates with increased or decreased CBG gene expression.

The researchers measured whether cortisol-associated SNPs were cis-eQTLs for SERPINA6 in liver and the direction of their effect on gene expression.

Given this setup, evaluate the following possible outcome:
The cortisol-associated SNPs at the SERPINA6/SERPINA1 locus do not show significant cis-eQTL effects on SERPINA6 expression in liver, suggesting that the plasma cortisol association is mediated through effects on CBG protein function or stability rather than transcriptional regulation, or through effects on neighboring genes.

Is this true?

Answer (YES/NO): NO